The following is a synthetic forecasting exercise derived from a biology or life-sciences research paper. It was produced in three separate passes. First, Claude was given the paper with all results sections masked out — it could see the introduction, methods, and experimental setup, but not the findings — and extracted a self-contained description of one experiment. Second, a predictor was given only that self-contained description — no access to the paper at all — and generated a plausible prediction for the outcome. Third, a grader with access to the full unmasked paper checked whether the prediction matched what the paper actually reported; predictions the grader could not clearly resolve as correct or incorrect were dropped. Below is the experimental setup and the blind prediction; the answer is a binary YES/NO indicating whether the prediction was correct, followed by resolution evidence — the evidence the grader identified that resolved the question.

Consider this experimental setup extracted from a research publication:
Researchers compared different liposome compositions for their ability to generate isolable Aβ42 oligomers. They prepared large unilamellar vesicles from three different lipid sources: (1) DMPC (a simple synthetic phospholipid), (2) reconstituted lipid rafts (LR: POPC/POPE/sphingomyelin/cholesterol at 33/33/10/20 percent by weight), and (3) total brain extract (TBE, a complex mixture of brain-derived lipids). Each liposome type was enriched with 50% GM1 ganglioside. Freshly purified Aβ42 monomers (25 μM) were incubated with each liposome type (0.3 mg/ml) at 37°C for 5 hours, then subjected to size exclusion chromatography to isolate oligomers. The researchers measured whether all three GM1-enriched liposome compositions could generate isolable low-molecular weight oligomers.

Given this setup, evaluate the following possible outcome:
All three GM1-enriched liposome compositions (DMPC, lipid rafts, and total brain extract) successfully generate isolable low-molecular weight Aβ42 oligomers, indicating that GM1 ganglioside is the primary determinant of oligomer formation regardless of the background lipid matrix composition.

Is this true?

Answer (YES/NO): YES